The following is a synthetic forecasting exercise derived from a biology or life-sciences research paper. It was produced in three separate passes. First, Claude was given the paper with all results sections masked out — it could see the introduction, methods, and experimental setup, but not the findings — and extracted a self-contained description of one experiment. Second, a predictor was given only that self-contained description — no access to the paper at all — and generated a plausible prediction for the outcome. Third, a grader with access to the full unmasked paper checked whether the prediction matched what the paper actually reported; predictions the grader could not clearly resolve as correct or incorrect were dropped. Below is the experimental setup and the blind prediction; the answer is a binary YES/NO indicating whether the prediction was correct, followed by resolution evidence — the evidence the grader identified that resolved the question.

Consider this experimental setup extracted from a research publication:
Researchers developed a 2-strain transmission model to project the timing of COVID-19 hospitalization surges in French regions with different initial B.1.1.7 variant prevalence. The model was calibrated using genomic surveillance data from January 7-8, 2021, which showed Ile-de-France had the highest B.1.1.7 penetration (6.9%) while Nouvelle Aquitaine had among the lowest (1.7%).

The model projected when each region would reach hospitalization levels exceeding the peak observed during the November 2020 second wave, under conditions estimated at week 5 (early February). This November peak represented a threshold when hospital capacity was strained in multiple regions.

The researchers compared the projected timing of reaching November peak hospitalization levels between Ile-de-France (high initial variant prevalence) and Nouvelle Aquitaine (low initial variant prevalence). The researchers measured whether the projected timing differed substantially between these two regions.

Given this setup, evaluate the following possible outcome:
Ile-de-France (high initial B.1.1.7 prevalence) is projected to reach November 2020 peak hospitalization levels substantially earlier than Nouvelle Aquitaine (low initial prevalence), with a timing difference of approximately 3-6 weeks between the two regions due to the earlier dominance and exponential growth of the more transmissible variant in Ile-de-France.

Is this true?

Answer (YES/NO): YES